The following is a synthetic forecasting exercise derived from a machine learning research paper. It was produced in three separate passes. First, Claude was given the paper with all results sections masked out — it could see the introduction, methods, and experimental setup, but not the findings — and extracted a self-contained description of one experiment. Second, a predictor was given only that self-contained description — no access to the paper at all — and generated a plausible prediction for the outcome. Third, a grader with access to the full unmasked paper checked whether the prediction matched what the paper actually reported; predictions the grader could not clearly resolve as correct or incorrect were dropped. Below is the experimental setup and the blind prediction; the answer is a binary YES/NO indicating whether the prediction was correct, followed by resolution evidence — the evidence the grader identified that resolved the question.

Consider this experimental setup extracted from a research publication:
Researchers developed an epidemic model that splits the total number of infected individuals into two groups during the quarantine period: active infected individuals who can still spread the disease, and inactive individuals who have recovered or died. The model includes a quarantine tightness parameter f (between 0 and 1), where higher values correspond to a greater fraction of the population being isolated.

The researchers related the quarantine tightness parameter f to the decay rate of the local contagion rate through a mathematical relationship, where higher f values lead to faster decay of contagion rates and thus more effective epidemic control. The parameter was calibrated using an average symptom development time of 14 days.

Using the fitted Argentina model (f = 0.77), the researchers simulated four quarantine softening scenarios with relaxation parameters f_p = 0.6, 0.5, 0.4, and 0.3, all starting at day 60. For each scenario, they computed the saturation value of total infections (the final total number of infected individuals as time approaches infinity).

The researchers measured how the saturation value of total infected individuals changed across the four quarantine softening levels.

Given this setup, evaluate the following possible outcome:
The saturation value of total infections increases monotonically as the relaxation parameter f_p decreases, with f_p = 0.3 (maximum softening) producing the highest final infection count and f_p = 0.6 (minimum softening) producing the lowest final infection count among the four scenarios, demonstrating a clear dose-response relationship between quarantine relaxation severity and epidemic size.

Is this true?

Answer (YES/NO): YES